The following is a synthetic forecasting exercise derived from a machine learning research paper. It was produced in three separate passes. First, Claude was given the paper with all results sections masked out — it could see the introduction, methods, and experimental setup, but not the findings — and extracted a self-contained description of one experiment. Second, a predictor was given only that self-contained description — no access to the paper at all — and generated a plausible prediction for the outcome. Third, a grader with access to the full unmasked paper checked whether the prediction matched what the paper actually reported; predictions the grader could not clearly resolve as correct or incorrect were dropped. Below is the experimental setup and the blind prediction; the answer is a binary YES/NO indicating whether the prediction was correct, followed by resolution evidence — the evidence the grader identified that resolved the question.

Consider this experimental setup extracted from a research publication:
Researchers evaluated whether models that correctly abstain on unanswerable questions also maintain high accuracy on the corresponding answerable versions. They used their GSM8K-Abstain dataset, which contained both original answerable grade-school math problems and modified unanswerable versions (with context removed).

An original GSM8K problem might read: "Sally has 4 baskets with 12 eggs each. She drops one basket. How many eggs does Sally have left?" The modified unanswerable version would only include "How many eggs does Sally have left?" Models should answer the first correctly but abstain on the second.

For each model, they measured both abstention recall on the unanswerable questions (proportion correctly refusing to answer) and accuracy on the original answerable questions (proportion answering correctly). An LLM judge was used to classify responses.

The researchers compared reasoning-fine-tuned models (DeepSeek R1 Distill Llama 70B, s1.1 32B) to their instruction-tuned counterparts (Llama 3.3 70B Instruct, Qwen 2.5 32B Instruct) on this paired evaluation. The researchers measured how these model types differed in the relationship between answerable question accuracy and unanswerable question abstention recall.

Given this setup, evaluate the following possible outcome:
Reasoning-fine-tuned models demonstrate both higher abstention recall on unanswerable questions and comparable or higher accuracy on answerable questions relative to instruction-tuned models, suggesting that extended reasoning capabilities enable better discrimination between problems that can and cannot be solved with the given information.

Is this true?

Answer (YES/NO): NO